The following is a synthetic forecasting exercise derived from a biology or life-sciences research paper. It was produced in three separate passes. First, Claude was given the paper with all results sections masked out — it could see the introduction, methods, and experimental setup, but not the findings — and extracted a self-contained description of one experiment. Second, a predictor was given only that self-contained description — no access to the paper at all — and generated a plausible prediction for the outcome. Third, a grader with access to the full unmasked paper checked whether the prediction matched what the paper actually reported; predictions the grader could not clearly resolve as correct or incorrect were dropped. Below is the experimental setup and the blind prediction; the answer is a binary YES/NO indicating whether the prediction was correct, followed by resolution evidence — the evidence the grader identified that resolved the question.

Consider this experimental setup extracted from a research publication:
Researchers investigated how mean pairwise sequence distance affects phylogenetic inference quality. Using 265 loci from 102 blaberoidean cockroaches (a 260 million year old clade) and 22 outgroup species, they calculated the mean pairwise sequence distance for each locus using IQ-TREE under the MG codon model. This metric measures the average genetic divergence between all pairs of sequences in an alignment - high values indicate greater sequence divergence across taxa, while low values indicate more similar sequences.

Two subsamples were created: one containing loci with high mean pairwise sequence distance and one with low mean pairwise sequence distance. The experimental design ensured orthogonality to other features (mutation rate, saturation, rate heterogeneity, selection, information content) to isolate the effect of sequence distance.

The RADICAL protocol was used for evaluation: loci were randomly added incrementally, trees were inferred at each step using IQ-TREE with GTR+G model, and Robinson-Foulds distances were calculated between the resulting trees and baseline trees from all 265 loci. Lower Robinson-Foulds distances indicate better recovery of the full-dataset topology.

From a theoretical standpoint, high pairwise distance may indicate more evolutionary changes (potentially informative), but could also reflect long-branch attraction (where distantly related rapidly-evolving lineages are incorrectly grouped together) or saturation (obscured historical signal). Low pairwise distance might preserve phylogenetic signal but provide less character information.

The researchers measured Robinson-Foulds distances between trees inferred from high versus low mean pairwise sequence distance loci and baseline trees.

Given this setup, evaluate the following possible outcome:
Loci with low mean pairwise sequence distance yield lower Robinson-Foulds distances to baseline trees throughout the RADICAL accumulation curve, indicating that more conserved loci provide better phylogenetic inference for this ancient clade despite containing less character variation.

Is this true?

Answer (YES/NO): YES